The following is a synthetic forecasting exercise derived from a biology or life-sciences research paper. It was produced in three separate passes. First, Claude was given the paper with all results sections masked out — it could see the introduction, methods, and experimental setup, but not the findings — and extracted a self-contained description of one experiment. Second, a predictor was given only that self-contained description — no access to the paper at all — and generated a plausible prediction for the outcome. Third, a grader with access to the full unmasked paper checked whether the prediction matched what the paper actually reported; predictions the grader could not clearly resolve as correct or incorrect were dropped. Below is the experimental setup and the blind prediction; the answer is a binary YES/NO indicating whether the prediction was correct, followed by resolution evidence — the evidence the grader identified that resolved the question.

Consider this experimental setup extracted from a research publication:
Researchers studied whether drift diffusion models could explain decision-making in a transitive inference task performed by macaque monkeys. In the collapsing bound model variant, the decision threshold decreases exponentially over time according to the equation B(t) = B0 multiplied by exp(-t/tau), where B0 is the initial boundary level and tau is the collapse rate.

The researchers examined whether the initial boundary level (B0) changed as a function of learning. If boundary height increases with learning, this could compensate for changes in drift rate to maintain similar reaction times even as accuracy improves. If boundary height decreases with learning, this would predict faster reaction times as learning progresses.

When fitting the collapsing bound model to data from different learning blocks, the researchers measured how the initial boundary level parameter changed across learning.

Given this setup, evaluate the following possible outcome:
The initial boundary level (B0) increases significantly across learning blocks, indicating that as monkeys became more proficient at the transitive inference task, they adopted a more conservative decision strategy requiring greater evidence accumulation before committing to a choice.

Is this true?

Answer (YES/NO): YES